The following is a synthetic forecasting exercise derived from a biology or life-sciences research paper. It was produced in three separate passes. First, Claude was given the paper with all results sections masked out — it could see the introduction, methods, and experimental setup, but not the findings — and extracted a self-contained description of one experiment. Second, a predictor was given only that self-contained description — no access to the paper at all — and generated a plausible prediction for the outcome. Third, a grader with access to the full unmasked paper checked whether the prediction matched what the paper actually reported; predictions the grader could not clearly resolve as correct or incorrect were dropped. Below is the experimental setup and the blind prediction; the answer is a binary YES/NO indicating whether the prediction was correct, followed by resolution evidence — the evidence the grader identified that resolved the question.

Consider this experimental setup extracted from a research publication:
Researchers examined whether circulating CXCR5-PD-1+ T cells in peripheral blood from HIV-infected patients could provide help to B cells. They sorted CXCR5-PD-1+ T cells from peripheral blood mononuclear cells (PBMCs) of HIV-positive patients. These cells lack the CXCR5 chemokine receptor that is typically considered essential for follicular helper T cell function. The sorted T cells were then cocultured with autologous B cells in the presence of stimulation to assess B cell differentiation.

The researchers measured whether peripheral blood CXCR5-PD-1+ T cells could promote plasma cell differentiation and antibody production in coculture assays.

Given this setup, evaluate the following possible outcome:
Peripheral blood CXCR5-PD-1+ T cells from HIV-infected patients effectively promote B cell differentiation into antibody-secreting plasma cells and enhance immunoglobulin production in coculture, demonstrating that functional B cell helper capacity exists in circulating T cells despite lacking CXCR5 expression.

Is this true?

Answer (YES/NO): YES